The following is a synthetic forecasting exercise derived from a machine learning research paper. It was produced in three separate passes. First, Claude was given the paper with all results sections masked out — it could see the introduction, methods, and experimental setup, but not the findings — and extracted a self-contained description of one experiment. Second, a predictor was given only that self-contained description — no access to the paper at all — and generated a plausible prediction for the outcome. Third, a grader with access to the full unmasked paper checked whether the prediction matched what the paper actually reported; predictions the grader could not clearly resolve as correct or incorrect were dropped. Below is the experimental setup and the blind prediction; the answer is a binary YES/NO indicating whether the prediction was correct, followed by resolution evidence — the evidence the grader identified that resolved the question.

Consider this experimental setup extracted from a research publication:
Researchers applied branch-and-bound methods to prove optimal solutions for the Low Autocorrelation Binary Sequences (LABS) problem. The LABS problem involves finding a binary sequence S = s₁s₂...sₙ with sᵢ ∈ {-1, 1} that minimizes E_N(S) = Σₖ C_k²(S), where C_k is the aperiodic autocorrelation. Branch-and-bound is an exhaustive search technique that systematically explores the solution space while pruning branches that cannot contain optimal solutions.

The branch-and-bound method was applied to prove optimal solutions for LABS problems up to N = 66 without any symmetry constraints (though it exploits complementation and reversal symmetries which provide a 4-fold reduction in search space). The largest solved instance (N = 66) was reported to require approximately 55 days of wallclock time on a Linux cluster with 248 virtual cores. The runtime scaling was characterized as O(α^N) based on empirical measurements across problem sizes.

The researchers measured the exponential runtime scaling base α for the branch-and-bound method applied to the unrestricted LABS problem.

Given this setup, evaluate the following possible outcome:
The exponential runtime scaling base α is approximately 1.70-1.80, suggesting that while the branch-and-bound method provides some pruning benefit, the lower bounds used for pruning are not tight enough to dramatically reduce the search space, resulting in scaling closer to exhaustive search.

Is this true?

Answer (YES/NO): YES